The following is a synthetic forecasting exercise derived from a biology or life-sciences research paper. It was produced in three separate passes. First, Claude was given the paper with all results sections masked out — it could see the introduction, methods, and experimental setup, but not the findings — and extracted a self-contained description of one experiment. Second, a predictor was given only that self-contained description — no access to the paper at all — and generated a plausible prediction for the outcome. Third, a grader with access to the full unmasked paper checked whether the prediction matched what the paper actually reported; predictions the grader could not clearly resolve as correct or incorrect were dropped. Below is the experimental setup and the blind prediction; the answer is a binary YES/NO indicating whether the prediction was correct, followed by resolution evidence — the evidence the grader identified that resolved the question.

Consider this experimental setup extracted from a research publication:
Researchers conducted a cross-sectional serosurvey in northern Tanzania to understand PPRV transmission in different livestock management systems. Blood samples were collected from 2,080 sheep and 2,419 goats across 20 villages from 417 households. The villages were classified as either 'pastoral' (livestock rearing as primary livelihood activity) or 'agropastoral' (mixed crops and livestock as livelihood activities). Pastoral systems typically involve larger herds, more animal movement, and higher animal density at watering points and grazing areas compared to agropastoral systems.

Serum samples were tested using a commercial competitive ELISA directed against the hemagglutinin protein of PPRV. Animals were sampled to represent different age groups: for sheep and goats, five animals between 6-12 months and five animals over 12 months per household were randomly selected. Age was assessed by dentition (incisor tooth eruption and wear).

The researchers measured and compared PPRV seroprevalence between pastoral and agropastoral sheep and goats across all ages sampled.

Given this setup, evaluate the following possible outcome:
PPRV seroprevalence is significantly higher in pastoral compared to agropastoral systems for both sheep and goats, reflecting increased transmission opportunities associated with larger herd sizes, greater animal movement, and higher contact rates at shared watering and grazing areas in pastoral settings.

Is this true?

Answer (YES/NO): YES